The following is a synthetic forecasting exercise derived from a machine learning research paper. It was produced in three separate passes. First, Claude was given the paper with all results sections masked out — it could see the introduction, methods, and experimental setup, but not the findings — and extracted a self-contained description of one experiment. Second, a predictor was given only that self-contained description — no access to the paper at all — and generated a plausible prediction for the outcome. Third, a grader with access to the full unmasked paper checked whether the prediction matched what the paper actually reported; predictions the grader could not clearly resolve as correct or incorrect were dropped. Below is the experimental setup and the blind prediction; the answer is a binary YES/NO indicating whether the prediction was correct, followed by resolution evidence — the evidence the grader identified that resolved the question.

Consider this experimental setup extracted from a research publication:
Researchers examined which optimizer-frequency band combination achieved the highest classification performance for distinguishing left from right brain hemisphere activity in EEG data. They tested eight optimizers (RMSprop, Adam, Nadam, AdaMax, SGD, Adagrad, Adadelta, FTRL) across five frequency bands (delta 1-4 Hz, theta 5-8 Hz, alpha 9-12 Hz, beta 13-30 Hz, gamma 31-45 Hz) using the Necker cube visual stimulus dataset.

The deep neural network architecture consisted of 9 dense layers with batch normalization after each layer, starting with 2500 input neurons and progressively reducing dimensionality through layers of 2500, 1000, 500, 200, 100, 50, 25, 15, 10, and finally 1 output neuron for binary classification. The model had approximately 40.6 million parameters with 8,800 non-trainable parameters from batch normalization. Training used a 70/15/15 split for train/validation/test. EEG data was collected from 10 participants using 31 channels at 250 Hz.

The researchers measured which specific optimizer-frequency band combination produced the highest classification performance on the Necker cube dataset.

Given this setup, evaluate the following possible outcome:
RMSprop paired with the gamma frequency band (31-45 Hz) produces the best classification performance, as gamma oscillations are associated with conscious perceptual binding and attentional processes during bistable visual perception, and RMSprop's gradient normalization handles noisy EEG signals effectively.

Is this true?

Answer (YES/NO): NO